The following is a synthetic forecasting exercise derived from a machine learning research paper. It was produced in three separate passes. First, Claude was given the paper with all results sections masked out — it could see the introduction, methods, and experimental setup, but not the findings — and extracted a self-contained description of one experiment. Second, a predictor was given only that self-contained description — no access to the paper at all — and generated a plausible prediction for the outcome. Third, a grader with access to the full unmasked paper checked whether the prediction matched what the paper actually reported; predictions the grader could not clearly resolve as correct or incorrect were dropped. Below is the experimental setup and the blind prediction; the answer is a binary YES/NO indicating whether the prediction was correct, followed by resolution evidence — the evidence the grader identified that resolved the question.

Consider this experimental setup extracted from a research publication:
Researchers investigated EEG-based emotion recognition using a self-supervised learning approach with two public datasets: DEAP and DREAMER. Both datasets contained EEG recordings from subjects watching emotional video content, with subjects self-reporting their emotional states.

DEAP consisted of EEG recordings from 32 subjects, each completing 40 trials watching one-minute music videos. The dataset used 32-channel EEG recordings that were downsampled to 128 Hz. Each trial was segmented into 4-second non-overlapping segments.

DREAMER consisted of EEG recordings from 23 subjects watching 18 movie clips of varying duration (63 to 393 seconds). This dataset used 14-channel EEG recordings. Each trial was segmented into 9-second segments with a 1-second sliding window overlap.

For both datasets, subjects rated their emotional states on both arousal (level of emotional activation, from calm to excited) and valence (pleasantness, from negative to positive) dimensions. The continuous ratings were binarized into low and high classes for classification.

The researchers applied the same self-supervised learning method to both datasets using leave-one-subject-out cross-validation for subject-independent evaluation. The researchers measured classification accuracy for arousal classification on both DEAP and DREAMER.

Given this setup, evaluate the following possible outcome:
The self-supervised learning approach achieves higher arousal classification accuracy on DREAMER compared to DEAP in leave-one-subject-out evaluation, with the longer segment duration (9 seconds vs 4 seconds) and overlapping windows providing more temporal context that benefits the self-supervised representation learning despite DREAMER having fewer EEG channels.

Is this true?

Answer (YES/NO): YES